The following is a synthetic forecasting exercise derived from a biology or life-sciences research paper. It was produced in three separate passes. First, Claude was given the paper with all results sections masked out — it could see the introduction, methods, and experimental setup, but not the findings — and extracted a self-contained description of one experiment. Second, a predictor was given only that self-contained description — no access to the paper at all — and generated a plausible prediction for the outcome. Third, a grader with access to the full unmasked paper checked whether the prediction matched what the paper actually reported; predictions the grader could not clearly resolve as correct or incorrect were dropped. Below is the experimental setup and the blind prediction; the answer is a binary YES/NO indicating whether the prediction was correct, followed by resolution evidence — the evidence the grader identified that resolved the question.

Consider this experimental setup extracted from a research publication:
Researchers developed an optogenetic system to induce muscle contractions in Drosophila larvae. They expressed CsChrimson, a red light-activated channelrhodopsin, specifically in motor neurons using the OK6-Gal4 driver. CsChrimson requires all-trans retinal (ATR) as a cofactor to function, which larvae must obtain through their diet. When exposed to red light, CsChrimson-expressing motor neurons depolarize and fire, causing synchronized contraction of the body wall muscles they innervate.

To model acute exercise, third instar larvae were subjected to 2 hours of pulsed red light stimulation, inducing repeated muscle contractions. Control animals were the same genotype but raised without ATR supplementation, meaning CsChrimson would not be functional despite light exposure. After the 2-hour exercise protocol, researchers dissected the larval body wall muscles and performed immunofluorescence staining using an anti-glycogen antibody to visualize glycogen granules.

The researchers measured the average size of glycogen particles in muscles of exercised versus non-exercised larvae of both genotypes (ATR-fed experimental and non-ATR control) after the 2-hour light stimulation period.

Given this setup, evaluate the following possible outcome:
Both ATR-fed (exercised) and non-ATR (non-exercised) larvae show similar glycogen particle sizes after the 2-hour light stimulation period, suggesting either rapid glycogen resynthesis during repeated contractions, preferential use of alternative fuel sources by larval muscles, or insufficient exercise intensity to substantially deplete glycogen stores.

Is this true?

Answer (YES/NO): NO